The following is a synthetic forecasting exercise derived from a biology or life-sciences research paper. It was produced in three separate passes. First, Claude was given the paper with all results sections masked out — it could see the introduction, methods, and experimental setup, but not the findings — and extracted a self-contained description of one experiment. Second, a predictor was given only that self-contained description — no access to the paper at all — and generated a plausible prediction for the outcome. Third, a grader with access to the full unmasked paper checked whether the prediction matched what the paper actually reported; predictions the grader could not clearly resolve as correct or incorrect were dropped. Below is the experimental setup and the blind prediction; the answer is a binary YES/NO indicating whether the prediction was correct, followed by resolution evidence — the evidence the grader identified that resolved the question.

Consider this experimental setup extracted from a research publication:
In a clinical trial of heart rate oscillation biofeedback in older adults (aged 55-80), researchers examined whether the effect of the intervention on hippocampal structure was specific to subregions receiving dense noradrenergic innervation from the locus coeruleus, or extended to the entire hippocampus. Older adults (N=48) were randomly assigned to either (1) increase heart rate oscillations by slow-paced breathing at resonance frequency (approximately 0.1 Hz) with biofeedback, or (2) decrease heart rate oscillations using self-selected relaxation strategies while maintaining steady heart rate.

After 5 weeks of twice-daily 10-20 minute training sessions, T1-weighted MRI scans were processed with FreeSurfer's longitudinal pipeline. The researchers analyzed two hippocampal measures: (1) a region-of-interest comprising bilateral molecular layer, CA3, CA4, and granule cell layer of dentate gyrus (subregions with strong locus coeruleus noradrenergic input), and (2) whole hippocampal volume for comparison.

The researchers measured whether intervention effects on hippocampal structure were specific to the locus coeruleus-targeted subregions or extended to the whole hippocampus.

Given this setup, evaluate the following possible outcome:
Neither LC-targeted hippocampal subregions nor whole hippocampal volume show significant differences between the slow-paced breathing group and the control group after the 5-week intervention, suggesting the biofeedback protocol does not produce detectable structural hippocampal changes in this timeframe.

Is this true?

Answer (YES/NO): NO